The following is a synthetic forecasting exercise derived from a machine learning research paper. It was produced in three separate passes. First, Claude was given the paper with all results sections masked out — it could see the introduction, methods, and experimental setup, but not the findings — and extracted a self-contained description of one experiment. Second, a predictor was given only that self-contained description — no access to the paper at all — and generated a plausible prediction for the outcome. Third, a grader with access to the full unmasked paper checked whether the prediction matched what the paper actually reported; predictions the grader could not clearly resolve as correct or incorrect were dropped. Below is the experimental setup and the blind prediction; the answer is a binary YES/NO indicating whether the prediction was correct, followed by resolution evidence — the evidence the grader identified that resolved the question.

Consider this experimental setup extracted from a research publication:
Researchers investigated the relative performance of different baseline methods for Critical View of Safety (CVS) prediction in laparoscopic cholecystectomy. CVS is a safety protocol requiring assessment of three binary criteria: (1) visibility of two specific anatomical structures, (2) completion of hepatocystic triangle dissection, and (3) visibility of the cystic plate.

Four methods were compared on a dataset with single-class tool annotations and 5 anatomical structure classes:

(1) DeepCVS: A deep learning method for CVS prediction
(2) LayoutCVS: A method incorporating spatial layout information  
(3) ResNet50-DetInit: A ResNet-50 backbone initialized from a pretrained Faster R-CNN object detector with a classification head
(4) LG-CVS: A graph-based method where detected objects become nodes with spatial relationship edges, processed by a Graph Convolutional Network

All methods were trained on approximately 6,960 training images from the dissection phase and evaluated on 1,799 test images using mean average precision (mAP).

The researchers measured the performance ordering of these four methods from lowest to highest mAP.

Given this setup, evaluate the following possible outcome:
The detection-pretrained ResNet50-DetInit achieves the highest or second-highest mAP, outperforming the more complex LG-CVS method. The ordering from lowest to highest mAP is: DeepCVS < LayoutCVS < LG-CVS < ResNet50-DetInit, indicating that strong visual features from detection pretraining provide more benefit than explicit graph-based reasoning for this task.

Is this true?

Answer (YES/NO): NO